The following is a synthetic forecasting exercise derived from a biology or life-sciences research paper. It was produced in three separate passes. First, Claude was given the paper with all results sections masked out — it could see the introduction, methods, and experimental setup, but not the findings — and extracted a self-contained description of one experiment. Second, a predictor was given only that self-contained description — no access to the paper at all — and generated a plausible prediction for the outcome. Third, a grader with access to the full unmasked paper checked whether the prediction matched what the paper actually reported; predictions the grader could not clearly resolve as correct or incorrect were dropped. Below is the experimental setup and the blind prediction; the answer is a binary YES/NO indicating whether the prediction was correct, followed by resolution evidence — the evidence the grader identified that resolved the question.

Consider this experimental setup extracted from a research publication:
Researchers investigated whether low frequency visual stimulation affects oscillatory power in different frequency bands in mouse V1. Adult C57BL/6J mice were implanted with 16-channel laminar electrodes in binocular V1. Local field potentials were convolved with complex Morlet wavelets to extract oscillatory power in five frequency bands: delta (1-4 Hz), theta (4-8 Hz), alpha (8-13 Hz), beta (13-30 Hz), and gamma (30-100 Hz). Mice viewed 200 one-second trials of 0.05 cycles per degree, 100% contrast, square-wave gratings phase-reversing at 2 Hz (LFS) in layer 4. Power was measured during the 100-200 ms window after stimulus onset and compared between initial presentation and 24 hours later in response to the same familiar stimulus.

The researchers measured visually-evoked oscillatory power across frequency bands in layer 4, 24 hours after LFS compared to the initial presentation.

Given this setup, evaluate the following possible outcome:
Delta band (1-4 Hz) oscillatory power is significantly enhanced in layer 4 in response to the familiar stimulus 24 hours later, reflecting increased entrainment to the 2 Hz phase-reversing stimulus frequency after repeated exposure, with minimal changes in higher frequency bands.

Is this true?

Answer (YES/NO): NO